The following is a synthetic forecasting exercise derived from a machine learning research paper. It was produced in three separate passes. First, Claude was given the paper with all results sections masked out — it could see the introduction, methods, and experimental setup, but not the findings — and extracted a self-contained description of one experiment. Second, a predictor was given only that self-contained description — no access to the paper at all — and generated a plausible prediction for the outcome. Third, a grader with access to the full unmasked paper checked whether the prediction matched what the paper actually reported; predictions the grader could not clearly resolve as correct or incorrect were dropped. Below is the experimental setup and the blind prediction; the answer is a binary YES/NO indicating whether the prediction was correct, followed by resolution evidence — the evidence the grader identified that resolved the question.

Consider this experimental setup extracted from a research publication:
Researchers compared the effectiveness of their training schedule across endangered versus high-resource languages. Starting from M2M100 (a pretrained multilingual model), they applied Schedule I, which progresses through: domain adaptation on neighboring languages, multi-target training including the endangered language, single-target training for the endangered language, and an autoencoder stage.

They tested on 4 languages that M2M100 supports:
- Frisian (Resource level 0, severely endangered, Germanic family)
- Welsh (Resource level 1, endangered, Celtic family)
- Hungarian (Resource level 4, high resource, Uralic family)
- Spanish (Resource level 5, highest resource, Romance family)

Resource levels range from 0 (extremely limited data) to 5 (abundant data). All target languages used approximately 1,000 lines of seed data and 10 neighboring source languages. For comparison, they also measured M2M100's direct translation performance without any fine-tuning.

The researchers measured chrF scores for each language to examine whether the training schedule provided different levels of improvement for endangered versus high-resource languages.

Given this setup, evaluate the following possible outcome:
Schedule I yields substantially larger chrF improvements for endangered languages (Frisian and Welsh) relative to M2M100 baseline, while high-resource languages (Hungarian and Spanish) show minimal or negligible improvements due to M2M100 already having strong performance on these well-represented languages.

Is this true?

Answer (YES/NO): YES